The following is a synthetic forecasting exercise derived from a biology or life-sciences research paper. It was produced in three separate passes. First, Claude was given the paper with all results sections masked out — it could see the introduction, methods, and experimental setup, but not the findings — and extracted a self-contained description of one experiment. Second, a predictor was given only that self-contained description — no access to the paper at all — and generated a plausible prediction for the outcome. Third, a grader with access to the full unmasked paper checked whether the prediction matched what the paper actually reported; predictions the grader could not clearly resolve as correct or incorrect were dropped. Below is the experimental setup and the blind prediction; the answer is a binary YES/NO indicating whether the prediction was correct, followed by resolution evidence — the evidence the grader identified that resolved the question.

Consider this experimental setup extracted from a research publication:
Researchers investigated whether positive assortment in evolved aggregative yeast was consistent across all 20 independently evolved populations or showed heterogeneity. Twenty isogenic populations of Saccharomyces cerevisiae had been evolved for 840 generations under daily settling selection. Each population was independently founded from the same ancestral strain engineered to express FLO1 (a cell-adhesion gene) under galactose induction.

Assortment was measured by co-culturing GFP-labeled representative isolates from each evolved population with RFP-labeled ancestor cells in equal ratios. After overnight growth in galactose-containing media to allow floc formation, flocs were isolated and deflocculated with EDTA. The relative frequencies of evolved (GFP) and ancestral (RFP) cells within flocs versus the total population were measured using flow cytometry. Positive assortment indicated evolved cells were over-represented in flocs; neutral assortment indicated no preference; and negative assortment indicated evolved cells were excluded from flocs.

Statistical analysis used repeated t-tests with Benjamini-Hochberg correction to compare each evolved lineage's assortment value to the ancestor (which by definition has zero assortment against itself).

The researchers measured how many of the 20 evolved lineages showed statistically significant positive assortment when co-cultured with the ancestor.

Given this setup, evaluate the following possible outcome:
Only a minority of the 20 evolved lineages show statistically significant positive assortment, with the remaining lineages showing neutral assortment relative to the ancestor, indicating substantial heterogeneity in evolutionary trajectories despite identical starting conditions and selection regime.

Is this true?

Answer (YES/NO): NO